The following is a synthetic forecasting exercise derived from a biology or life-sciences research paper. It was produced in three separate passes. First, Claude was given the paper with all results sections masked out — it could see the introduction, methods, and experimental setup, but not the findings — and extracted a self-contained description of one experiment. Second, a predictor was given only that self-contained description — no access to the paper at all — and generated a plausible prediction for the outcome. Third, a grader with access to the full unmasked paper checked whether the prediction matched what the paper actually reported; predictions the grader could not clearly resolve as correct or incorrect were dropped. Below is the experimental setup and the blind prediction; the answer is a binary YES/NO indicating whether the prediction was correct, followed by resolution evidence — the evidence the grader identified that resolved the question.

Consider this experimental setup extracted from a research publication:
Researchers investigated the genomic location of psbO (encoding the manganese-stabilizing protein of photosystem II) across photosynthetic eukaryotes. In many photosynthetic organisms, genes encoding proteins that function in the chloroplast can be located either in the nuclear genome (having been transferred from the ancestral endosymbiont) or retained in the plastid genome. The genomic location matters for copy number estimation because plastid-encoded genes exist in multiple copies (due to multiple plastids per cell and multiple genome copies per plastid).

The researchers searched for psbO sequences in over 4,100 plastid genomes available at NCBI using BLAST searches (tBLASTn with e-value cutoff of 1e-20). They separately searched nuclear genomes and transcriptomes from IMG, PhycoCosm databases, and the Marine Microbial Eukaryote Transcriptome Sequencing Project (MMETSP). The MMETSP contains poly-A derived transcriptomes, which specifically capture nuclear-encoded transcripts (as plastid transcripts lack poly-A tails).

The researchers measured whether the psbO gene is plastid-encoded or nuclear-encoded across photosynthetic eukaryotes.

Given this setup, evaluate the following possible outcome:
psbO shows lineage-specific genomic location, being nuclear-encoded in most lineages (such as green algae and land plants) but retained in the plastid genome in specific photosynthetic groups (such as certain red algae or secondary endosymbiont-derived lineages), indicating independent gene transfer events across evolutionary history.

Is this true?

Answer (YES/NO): NO